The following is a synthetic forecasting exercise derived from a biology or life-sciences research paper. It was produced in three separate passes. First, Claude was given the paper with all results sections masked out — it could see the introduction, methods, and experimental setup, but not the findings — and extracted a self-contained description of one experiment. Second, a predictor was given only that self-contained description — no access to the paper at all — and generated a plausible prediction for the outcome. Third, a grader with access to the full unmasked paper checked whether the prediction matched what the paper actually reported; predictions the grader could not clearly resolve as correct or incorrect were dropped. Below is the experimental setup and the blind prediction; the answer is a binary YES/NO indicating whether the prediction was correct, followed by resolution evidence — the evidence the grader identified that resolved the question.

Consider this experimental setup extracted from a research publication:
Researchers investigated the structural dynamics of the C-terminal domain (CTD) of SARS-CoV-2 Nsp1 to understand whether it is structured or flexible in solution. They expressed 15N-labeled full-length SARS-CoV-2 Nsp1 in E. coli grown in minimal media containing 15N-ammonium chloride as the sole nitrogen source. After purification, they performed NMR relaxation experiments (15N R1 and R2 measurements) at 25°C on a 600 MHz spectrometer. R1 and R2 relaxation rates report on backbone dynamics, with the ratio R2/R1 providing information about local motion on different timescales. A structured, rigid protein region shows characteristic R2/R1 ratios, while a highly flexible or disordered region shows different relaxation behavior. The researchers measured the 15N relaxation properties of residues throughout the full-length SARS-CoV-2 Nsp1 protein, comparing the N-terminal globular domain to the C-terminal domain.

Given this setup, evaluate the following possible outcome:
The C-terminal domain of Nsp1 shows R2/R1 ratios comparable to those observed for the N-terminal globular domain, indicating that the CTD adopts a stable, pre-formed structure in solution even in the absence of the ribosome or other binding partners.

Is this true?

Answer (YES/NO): NO